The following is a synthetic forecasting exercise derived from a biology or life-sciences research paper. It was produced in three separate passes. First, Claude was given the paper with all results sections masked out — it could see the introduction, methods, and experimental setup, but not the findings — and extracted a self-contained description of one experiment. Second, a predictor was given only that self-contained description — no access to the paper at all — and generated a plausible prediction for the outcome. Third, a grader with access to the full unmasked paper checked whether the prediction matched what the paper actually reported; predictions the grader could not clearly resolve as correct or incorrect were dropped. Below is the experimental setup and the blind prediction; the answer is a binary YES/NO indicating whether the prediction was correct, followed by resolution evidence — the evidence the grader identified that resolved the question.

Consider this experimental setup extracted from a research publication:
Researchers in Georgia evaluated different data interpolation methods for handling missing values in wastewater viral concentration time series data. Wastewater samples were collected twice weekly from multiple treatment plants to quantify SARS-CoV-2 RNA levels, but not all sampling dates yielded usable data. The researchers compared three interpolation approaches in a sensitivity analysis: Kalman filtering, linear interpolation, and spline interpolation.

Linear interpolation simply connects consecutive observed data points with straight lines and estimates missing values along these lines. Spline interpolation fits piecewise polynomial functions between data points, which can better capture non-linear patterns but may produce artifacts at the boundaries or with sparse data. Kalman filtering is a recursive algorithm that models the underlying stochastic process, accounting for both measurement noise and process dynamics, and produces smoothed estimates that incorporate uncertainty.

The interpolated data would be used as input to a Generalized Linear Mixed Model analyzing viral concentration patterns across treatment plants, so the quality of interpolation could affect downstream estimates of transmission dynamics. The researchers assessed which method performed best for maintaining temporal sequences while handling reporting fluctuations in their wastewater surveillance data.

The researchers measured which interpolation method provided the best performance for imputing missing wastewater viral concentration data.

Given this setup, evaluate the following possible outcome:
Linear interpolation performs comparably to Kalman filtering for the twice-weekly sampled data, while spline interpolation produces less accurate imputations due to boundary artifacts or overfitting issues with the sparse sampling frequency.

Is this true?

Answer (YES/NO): NO